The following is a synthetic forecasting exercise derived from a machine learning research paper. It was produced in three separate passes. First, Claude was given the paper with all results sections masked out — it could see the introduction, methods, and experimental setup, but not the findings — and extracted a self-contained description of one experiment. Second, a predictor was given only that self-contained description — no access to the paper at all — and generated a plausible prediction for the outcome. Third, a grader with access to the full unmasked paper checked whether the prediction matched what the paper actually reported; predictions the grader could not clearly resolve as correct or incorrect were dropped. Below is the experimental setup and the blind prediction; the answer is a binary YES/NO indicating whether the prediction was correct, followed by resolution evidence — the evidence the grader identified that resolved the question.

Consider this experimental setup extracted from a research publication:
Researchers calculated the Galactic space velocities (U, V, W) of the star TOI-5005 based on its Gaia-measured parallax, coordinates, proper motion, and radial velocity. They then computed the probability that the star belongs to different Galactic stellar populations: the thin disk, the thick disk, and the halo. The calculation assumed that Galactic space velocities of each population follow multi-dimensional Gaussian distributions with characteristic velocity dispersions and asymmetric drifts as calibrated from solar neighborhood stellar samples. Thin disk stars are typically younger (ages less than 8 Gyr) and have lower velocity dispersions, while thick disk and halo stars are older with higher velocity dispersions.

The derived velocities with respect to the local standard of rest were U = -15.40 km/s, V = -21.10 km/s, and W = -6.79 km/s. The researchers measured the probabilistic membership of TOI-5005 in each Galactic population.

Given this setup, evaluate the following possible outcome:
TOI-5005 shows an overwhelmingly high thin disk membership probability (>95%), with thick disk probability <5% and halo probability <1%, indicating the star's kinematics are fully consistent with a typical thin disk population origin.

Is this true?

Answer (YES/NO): YES